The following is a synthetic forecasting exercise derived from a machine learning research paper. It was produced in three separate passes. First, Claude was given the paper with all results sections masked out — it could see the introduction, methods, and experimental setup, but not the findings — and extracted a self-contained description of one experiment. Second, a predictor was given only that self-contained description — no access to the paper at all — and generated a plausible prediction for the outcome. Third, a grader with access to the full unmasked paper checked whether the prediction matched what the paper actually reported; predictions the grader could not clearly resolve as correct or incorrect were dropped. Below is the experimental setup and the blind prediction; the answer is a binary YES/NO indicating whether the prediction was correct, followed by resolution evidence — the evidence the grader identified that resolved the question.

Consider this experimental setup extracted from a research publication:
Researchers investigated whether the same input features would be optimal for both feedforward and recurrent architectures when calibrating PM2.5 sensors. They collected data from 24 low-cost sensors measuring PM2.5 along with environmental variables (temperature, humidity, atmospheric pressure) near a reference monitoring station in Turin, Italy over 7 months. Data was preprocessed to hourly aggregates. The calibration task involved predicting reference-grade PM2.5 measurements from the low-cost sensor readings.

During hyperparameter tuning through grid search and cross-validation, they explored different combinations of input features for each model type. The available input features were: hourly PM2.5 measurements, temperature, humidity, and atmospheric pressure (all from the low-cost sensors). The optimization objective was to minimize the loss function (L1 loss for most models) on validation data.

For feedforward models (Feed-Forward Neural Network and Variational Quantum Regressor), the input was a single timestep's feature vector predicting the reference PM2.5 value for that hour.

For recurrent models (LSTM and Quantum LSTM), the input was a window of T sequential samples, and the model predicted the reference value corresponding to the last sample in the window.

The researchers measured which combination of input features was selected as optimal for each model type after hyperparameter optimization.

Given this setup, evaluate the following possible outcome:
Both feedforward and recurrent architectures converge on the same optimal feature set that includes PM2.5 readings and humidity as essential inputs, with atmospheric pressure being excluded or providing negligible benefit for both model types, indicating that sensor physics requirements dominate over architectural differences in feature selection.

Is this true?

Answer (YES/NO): NO